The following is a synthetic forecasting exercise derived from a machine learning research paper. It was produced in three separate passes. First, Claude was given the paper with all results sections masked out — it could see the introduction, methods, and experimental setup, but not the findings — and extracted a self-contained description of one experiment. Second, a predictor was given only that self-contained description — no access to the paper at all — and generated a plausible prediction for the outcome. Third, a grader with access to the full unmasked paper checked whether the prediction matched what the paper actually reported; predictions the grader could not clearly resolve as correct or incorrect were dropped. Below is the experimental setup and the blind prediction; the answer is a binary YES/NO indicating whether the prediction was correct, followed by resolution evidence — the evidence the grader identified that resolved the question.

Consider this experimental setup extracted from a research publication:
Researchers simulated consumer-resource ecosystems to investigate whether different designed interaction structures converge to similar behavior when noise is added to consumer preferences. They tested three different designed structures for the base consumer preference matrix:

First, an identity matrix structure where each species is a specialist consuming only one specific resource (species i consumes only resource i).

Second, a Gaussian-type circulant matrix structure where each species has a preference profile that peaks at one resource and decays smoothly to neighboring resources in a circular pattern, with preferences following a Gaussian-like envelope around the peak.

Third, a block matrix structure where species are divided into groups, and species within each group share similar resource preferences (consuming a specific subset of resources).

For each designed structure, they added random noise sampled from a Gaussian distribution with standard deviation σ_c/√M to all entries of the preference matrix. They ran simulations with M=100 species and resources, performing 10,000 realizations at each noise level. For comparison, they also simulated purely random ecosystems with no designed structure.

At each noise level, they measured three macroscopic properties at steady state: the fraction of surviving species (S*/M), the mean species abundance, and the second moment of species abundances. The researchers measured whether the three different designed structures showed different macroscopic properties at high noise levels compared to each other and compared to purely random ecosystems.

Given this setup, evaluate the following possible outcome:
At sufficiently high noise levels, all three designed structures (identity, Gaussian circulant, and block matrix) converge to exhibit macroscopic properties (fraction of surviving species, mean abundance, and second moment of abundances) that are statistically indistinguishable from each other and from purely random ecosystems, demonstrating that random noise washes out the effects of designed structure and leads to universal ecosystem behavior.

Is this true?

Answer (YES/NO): YES